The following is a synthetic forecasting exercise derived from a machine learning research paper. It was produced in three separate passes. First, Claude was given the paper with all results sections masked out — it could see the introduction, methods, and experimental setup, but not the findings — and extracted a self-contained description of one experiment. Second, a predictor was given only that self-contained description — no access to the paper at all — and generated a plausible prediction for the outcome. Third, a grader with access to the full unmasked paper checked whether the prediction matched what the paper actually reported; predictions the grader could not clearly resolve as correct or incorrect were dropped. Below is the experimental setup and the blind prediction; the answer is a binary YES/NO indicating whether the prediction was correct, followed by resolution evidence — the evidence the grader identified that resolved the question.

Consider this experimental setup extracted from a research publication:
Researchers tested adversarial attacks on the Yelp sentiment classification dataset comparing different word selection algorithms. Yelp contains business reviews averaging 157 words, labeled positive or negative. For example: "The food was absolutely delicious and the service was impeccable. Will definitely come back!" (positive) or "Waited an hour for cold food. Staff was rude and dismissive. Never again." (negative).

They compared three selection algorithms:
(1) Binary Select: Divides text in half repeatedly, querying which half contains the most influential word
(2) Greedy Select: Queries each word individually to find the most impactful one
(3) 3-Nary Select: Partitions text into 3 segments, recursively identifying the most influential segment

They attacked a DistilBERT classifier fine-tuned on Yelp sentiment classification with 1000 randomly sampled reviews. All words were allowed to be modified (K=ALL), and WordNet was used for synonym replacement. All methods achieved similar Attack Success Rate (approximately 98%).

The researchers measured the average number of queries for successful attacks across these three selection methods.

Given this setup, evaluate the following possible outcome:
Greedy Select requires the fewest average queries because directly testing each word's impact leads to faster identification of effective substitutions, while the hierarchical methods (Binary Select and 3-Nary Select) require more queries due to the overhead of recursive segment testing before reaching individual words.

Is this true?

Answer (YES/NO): YES